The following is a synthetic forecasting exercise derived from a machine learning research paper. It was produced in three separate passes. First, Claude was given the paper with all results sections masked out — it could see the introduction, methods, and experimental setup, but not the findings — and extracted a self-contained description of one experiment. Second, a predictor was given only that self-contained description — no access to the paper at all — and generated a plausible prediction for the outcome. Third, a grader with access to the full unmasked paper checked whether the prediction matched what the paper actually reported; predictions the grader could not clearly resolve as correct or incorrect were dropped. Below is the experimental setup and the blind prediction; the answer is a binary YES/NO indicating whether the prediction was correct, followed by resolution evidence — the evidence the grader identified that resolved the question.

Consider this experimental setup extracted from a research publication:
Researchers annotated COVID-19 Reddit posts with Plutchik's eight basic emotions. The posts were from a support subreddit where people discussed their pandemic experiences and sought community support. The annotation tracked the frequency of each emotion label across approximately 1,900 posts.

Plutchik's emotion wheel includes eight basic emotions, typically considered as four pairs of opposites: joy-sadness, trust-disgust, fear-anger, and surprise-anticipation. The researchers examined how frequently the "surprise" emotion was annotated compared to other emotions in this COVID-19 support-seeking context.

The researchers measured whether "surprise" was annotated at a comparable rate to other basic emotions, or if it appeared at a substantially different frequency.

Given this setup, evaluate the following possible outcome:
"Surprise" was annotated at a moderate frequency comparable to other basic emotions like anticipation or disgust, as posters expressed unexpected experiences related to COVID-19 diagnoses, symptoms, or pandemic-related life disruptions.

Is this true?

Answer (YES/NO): NO